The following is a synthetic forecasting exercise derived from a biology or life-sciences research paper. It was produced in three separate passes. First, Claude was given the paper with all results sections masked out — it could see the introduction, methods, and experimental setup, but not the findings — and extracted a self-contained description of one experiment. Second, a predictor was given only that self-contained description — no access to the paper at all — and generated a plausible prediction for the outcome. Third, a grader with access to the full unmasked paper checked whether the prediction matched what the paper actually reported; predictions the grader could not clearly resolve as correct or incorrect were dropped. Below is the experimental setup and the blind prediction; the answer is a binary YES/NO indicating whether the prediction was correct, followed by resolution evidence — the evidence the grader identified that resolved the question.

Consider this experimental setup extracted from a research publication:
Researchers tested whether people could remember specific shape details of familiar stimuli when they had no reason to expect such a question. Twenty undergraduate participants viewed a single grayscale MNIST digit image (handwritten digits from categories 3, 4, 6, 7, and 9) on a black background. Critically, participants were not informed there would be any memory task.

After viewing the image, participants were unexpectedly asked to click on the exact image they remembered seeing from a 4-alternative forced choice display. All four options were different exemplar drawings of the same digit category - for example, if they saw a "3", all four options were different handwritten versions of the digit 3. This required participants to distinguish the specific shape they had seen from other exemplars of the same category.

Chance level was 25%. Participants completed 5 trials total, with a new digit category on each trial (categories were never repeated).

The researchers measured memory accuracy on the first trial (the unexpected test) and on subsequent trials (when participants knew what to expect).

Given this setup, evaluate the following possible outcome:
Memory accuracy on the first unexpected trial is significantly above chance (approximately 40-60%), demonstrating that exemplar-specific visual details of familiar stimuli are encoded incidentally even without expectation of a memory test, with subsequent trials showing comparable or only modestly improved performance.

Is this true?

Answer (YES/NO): NO